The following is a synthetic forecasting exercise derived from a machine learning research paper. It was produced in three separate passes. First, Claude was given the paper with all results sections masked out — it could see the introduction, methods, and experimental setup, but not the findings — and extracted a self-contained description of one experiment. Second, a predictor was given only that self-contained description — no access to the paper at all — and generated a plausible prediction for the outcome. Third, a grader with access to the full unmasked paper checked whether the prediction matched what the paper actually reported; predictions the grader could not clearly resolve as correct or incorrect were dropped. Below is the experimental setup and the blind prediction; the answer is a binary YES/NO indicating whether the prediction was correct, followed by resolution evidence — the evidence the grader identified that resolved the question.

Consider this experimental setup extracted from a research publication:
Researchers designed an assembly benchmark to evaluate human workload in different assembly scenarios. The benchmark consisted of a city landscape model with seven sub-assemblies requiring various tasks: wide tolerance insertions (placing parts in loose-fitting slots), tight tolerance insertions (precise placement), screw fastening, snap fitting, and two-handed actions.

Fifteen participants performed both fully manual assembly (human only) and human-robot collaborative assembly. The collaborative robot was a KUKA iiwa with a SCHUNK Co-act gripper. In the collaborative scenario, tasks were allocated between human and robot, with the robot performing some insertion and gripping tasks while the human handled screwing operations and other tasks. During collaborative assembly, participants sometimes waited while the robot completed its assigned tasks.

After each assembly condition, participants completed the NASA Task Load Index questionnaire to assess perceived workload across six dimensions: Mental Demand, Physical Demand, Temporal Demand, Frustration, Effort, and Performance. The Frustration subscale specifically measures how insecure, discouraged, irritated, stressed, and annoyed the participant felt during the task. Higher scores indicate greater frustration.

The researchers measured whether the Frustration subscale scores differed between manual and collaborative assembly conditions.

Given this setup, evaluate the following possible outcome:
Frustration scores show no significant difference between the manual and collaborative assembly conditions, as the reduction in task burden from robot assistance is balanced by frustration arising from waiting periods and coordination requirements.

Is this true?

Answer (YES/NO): YES